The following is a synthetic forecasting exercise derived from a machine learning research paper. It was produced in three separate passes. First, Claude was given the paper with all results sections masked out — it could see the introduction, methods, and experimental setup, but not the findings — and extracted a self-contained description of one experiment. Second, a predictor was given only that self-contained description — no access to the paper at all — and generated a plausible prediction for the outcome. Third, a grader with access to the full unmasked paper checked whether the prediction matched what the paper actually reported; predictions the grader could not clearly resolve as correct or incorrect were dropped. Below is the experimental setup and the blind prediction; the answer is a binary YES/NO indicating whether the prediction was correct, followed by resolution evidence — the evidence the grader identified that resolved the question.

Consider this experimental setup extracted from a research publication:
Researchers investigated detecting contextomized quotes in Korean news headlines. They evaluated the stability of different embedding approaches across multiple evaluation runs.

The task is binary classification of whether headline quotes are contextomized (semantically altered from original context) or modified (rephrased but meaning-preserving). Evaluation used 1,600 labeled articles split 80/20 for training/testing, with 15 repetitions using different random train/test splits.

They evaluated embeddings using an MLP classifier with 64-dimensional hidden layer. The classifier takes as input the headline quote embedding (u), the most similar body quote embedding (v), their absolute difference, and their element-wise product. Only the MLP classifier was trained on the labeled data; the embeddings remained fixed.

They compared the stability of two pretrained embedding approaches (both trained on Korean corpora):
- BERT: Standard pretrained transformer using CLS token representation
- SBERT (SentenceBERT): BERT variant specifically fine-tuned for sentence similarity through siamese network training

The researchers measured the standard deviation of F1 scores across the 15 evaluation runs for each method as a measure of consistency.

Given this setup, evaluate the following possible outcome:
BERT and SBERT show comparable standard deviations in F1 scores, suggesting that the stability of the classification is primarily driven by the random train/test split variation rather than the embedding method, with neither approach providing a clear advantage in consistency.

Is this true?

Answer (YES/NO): NO